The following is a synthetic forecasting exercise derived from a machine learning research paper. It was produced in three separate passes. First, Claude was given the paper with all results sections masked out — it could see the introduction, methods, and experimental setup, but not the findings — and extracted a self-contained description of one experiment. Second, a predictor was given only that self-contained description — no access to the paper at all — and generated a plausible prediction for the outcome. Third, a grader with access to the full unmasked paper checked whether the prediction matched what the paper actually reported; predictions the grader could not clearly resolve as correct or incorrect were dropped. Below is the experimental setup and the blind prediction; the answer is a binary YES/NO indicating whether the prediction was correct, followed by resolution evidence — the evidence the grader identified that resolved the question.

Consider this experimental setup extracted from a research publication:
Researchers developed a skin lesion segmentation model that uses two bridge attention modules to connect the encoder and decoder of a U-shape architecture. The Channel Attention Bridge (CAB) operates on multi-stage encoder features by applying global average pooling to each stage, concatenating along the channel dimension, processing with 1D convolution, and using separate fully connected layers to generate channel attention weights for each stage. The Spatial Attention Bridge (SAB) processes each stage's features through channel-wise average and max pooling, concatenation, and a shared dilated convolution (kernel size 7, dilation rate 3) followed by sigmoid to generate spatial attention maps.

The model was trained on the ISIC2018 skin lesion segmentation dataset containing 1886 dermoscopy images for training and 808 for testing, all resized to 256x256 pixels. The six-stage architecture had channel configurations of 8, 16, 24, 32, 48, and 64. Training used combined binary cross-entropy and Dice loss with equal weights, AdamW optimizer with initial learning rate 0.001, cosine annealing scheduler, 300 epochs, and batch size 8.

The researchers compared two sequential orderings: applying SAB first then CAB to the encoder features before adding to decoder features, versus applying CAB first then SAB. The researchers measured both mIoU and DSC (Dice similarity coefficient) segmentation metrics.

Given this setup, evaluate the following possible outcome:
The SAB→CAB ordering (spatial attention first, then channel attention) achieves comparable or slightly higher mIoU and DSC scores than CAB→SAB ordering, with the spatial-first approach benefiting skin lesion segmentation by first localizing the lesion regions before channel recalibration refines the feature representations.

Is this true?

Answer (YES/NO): YES